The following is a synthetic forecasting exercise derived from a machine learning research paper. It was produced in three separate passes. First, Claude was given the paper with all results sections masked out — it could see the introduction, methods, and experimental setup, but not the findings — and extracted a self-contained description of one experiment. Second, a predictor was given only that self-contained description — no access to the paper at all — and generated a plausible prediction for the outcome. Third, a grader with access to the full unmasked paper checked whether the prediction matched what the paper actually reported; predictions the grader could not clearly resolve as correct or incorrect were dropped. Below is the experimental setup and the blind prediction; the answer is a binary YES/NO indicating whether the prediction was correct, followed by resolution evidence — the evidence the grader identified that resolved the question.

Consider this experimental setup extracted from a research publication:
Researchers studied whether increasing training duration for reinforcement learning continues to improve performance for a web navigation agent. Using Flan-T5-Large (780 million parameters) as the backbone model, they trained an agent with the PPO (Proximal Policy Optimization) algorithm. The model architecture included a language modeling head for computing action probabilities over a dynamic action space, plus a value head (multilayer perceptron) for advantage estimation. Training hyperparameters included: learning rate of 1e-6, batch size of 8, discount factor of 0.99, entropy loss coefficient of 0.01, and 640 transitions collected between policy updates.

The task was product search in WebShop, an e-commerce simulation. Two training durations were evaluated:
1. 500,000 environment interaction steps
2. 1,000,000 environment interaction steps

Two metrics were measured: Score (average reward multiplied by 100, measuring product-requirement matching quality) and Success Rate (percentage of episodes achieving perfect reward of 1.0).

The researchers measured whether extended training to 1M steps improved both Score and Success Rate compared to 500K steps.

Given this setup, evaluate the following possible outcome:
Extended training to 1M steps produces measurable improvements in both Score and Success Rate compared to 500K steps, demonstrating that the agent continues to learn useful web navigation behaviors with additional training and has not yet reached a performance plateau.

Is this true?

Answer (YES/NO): YES